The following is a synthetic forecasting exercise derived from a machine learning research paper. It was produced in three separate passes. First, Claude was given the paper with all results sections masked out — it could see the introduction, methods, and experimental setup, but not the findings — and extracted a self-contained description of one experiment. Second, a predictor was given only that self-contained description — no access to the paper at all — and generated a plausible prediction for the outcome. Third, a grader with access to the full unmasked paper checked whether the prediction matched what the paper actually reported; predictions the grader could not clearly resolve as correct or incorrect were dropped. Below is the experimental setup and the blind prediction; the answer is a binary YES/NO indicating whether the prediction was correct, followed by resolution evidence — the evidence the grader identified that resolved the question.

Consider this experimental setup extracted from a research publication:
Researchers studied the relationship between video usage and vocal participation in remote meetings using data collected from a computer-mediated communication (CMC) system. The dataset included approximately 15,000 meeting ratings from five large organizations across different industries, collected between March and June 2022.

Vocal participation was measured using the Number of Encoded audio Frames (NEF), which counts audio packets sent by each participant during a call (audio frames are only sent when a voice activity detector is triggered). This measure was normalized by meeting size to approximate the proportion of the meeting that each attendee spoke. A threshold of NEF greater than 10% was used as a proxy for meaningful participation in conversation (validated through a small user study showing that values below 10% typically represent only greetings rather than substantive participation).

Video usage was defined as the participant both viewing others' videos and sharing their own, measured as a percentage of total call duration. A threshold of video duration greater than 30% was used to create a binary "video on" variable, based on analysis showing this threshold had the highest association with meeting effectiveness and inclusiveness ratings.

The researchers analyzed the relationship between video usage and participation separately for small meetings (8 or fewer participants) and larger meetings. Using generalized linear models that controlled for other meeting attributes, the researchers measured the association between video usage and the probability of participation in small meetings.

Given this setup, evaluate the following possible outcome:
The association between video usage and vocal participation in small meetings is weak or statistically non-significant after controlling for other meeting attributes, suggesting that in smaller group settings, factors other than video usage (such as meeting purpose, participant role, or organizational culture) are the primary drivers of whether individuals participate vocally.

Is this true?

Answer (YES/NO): NO